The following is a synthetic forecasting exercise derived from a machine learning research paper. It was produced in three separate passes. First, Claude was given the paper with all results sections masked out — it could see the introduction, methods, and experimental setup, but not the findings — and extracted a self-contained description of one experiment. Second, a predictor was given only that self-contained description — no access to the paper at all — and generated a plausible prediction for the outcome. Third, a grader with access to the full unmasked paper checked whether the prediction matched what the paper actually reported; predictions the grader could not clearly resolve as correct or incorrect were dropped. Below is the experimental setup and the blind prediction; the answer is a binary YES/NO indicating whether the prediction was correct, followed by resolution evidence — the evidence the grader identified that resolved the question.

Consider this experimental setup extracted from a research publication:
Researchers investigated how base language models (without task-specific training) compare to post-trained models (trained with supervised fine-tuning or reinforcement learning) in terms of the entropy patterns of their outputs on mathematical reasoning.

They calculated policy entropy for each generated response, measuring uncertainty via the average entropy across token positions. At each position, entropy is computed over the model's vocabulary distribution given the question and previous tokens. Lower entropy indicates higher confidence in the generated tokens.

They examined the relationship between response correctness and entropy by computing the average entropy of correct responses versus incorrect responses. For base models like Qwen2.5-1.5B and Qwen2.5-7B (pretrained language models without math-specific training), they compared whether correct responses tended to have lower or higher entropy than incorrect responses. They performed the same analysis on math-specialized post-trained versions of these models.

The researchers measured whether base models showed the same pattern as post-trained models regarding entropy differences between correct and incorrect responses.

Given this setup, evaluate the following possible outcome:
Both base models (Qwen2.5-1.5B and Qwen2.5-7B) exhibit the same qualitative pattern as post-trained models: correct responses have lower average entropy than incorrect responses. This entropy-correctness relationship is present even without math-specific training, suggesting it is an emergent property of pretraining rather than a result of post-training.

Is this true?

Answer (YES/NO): NO